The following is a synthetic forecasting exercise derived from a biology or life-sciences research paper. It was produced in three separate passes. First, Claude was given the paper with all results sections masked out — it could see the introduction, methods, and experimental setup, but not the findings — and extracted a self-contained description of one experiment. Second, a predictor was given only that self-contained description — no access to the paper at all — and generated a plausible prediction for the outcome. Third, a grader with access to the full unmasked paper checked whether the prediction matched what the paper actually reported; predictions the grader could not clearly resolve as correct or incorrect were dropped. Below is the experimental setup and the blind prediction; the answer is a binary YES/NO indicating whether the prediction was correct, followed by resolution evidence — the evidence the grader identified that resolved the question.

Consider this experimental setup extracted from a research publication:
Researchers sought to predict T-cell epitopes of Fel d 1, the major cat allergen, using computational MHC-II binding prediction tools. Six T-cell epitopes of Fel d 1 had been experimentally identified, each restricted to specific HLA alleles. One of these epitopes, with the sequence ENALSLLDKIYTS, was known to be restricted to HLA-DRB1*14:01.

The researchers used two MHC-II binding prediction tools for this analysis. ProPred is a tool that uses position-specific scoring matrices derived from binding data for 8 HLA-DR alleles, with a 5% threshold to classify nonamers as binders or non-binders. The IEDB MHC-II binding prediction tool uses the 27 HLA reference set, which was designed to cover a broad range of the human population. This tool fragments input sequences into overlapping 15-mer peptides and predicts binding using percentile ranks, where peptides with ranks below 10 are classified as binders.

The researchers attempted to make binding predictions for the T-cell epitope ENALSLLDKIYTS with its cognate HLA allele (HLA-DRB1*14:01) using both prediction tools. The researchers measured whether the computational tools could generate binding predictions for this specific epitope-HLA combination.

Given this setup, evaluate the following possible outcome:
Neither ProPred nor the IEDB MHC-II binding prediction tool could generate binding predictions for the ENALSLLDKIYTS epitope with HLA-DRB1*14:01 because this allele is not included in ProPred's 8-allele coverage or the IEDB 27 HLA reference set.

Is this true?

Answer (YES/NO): YES